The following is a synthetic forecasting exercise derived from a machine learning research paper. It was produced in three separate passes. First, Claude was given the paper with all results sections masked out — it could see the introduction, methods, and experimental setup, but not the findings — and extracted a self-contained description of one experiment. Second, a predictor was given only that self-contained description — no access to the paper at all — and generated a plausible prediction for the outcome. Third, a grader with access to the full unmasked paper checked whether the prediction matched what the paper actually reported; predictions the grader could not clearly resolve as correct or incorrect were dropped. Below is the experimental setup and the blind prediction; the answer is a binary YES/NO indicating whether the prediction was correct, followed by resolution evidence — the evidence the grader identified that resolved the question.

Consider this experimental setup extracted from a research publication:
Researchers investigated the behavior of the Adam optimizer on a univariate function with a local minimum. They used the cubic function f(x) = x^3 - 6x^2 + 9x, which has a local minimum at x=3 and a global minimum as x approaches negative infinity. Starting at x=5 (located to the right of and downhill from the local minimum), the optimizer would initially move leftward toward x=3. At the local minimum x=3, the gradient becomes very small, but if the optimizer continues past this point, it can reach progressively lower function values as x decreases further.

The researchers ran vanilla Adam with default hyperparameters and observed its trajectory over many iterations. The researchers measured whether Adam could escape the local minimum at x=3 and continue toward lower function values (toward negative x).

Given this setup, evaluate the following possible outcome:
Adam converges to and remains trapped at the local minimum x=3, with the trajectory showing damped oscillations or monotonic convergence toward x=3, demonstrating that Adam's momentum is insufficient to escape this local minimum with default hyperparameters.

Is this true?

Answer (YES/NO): NO